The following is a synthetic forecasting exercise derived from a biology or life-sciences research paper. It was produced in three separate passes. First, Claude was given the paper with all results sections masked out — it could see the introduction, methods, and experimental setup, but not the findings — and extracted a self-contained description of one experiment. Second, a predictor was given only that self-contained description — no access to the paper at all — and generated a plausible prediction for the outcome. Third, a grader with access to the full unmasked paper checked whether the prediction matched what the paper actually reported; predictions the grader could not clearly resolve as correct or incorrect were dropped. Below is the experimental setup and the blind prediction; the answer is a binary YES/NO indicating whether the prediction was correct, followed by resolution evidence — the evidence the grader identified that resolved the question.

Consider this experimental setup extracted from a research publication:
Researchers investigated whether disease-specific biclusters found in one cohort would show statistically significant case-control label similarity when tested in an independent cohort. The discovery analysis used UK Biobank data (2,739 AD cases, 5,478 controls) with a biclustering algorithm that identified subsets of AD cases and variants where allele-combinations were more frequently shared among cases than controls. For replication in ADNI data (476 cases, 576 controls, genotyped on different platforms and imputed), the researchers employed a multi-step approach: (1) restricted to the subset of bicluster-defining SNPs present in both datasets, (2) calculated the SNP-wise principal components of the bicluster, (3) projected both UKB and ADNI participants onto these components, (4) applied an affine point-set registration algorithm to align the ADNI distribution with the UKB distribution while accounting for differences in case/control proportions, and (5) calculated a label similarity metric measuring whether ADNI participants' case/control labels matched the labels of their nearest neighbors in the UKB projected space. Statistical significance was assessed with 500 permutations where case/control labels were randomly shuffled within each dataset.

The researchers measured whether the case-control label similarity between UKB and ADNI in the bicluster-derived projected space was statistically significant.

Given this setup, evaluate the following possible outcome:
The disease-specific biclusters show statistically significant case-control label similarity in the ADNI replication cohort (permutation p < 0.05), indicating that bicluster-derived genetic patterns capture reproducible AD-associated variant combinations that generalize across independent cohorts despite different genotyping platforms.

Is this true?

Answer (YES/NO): YES